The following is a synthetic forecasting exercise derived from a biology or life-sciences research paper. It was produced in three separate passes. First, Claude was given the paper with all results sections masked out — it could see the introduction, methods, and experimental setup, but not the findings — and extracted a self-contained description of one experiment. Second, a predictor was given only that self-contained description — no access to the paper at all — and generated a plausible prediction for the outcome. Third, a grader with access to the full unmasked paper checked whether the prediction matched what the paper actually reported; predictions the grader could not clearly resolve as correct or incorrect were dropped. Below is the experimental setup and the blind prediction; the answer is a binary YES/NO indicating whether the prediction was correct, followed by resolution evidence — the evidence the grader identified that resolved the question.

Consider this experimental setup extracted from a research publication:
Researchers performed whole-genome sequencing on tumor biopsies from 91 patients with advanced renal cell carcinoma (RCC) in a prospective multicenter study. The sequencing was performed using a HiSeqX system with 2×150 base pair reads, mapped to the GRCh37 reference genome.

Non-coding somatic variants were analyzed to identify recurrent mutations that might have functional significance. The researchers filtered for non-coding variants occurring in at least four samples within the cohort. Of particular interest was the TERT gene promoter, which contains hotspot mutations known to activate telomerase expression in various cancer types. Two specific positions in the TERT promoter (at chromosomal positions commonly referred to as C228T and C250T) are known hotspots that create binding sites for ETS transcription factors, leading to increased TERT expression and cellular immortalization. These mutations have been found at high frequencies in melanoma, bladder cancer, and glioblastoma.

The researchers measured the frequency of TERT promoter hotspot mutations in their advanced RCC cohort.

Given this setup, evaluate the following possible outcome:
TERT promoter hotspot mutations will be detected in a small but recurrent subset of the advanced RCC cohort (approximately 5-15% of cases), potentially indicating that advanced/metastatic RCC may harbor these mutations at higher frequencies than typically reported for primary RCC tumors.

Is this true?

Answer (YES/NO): YES